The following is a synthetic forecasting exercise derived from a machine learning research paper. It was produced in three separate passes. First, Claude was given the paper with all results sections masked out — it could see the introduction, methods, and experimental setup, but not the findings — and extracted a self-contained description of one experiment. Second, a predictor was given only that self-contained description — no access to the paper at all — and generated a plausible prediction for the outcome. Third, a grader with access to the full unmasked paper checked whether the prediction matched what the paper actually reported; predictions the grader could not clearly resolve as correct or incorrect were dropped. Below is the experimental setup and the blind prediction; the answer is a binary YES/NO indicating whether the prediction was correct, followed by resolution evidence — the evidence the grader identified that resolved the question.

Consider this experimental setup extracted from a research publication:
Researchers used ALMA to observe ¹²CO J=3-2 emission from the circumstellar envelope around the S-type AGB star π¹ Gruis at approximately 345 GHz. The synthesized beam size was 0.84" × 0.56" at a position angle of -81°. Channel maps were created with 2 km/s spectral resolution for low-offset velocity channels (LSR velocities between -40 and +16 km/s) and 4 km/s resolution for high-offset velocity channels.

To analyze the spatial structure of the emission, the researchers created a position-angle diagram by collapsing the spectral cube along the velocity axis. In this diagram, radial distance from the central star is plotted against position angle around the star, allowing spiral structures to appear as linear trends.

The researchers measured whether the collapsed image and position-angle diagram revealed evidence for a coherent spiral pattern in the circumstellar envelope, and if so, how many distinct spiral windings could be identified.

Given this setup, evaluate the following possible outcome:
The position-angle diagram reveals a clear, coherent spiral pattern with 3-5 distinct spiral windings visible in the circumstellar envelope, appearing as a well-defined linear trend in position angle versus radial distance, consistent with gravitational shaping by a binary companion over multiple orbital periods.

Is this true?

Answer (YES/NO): YES